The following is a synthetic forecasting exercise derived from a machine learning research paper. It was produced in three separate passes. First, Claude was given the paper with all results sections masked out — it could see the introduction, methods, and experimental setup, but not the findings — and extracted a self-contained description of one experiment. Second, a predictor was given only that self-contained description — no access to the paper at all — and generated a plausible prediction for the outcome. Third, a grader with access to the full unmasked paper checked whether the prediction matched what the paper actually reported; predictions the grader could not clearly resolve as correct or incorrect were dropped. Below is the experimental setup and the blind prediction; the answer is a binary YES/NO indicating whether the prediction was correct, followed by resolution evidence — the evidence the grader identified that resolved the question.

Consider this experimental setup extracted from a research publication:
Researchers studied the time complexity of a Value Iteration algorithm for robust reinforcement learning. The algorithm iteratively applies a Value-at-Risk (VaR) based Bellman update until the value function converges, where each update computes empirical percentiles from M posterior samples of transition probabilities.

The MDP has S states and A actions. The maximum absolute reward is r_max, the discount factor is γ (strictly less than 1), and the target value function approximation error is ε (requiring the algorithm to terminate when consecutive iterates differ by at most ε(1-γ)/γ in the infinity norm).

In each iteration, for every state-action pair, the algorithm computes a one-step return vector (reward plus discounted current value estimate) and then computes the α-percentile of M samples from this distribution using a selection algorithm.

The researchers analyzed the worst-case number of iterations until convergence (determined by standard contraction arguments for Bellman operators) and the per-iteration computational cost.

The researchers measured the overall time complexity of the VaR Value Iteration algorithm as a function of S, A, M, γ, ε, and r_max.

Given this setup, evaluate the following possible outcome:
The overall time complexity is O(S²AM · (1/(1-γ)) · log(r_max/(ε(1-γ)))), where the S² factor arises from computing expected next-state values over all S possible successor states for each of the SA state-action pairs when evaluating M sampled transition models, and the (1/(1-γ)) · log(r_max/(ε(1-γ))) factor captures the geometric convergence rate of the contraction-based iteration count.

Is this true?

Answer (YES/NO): NO